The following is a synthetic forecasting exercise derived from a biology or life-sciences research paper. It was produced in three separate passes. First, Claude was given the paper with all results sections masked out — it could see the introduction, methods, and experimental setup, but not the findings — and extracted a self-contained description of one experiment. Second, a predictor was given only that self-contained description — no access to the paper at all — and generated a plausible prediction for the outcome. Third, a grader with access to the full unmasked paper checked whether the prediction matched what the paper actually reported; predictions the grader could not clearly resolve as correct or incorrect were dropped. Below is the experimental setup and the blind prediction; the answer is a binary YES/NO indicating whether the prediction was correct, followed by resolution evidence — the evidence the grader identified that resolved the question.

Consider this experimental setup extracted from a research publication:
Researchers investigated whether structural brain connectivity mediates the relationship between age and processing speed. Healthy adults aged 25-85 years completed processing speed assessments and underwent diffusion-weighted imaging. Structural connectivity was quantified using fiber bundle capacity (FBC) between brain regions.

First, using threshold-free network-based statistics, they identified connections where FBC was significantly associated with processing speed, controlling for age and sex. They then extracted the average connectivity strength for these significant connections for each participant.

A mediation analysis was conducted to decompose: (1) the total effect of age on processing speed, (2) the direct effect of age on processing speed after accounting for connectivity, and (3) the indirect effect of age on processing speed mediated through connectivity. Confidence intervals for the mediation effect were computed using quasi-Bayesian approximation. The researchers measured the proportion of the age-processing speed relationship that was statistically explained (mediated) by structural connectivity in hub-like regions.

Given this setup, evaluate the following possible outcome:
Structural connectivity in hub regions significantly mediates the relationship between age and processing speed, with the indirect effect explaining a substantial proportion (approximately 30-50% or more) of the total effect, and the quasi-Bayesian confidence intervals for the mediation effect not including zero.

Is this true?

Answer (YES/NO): NO